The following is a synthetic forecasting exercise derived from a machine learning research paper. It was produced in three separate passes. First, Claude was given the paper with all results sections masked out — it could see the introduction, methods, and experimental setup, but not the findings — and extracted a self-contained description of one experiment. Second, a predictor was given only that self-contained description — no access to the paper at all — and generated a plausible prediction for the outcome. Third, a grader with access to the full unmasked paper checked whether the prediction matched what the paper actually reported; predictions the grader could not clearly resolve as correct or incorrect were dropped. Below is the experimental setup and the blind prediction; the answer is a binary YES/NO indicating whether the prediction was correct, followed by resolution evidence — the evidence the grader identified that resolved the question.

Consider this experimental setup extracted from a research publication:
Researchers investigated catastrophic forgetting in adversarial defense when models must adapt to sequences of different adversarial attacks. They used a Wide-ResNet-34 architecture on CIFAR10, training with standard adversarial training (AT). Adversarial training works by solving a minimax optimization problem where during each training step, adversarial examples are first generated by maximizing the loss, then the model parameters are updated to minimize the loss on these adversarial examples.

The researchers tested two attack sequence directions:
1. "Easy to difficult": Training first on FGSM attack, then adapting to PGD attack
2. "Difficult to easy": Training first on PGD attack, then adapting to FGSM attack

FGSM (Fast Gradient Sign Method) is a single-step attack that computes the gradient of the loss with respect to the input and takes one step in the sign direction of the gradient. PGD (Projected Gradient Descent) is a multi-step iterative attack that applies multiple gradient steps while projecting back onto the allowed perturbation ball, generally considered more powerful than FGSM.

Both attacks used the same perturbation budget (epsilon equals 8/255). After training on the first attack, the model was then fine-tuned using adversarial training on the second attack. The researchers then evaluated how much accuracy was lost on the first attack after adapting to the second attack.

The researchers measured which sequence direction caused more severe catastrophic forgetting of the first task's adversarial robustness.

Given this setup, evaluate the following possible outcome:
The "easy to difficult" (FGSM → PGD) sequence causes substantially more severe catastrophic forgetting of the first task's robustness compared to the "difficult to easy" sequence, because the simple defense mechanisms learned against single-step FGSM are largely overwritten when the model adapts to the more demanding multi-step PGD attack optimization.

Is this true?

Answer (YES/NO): NO